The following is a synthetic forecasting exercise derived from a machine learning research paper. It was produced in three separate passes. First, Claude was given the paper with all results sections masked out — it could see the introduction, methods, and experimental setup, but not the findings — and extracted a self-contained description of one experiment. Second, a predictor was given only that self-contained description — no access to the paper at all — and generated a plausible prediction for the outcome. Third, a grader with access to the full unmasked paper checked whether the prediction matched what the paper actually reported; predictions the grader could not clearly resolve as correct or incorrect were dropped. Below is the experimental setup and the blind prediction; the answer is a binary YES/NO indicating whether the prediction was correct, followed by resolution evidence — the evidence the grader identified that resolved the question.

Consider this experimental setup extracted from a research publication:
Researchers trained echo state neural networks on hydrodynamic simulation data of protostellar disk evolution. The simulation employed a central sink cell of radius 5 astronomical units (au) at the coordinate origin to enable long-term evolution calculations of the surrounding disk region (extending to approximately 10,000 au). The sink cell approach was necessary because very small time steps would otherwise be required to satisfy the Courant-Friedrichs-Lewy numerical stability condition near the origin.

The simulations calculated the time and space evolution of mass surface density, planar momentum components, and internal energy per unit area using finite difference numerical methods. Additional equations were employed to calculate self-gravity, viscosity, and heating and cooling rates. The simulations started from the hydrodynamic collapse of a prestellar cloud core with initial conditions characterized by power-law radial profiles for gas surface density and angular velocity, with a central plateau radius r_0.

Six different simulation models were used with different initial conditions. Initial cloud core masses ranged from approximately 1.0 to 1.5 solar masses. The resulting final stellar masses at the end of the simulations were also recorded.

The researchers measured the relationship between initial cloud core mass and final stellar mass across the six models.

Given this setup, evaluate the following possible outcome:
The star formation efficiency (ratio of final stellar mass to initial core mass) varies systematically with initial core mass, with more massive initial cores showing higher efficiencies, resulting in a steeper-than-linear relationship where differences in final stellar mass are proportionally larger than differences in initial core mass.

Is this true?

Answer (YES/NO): NO